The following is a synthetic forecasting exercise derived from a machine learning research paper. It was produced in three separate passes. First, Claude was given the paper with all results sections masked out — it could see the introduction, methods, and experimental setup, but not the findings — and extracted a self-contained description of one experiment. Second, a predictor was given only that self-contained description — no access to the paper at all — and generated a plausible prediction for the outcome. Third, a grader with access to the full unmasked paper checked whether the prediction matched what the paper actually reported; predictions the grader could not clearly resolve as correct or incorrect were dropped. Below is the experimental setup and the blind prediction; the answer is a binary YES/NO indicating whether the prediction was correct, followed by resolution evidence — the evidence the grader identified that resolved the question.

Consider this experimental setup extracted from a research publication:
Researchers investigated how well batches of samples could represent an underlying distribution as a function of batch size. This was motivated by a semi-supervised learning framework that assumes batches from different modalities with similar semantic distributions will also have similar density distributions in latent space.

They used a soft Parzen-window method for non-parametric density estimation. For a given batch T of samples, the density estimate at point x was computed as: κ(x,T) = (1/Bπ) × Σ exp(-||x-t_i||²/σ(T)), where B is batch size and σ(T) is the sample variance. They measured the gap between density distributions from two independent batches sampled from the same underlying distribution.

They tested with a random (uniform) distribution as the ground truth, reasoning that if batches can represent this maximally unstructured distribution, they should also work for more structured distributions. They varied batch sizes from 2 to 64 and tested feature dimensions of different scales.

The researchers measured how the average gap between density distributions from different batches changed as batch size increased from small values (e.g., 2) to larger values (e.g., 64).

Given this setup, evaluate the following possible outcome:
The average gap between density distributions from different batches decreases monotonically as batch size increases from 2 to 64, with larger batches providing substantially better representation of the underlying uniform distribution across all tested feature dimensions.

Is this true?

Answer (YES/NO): YES